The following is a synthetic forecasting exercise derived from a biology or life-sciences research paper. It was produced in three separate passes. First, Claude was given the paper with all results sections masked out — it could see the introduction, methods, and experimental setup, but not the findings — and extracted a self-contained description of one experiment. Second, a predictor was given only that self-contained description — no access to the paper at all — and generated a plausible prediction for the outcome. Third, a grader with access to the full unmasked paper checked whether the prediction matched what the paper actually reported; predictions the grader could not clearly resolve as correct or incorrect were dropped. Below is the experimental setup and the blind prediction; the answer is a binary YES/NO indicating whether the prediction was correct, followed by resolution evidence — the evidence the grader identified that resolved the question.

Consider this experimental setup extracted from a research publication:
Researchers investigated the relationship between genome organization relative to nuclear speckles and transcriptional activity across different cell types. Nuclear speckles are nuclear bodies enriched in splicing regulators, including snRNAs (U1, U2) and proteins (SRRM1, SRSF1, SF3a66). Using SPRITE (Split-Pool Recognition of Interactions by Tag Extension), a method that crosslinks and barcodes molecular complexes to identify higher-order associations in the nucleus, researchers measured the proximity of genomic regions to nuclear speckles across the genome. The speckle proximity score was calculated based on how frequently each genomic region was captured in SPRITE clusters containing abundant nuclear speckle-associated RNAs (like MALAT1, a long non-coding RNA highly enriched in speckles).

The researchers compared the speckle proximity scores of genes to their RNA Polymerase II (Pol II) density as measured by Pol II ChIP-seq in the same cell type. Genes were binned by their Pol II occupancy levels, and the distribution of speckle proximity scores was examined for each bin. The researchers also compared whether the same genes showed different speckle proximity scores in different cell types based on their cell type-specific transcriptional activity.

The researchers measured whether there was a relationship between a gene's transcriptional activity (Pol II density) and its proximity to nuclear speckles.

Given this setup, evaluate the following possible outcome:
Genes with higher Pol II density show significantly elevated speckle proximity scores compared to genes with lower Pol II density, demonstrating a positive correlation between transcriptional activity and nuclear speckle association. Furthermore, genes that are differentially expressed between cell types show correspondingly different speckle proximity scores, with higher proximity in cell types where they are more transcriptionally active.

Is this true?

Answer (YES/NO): YES